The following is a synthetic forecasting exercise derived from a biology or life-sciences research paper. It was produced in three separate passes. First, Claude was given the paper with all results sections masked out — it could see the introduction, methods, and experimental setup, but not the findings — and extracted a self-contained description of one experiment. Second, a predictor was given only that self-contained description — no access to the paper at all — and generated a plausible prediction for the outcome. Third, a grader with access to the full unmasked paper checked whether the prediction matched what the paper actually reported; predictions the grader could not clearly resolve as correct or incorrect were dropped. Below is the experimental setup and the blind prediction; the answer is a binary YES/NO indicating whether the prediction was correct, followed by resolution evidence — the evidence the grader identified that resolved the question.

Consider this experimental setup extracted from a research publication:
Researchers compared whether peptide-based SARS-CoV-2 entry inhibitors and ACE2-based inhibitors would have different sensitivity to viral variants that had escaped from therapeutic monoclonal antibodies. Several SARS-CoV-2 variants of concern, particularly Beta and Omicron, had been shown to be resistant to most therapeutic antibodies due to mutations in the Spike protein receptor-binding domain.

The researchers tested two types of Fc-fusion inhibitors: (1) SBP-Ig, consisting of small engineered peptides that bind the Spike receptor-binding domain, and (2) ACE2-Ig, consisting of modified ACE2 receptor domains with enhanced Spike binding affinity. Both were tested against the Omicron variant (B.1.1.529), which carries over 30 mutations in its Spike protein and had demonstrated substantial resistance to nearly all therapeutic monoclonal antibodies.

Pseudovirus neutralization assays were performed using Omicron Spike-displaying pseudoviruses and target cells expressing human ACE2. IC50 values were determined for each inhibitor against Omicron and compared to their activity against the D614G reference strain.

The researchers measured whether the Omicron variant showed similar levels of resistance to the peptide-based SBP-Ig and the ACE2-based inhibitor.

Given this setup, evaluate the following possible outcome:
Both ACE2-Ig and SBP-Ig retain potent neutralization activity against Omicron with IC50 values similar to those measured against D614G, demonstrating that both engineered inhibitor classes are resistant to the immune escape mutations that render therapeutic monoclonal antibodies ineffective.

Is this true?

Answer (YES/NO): NO